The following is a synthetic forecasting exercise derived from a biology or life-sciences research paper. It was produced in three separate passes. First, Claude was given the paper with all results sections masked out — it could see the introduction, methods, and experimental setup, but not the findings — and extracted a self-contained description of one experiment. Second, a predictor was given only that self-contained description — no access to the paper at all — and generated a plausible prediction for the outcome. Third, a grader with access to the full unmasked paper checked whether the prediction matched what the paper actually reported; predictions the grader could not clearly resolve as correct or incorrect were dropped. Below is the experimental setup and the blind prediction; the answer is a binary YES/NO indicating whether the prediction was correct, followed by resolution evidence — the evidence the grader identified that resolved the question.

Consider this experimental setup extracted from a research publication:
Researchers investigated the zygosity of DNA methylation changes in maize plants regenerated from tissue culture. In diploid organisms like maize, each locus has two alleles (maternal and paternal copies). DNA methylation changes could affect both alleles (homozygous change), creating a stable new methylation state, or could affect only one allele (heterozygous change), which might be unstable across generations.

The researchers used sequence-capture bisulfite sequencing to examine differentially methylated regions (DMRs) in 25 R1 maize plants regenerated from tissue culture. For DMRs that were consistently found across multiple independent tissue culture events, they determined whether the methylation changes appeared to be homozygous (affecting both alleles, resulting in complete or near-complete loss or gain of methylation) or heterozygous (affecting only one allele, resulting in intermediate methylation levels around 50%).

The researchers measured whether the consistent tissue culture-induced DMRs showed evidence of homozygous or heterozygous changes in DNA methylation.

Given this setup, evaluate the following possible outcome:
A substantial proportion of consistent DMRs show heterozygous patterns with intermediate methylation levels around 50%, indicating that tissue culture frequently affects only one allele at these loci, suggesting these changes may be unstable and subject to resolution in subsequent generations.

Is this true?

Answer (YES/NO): NO